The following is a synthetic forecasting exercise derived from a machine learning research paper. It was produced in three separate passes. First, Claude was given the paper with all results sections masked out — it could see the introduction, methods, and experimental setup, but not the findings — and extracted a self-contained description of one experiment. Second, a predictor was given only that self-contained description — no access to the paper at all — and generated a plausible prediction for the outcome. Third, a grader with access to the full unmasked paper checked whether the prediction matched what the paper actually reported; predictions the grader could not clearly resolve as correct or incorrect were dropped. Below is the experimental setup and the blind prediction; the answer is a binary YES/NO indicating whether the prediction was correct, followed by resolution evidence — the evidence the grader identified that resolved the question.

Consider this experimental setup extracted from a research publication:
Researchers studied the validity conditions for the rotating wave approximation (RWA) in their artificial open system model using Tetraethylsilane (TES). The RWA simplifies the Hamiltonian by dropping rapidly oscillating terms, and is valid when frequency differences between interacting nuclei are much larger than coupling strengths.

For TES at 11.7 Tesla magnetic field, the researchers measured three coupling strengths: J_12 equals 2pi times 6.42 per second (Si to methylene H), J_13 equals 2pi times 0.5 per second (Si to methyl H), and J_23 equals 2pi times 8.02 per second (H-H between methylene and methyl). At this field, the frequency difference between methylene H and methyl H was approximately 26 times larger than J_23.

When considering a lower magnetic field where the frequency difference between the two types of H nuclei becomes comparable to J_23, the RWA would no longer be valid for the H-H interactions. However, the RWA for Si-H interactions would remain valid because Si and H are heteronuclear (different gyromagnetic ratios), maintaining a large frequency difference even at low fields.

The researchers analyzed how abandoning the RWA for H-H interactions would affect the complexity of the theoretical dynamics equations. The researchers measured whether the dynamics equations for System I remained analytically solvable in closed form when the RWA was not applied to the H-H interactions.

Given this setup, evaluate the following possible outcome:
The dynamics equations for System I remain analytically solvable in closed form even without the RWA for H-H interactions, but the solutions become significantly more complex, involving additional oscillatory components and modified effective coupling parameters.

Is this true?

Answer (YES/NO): NO